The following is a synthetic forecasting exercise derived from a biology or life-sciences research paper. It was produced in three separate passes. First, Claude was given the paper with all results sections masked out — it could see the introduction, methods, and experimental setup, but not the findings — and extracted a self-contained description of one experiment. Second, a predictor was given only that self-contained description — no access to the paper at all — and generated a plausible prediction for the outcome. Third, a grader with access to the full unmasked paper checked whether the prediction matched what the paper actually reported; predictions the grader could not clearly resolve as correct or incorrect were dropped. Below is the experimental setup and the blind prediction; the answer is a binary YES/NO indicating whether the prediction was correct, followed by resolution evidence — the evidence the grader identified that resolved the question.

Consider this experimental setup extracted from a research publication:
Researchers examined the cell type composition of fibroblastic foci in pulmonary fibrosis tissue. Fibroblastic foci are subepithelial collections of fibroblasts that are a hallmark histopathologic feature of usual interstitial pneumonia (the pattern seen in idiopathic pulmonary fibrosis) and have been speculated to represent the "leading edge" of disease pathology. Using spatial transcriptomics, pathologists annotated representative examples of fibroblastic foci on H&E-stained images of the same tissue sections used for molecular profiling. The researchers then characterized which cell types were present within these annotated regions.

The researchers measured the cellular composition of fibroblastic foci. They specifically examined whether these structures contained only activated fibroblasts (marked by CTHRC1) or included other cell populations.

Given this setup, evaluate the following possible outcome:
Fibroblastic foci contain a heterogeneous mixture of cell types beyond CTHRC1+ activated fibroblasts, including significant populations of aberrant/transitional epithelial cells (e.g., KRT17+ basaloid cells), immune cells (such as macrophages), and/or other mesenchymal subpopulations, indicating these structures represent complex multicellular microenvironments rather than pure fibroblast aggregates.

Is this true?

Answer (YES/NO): YES